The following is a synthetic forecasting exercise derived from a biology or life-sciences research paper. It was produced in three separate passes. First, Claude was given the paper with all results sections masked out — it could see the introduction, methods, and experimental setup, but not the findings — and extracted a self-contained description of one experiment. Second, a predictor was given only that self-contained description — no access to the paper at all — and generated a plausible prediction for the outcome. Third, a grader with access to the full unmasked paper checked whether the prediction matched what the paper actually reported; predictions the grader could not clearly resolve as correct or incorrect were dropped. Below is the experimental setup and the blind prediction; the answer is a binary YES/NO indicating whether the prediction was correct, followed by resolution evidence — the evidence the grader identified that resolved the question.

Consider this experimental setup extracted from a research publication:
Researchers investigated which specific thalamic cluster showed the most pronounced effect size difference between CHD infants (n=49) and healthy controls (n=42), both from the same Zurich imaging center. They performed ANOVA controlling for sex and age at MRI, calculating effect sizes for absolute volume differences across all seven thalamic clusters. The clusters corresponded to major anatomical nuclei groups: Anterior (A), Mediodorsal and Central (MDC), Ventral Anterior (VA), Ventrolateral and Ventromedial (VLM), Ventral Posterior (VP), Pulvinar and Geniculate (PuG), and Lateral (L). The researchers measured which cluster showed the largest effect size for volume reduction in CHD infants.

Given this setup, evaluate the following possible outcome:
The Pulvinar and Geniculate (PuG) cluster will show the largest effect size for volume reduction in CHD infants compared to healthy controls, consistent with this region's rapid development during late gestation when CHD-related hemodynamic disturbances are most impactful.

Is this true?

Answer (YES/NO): NO